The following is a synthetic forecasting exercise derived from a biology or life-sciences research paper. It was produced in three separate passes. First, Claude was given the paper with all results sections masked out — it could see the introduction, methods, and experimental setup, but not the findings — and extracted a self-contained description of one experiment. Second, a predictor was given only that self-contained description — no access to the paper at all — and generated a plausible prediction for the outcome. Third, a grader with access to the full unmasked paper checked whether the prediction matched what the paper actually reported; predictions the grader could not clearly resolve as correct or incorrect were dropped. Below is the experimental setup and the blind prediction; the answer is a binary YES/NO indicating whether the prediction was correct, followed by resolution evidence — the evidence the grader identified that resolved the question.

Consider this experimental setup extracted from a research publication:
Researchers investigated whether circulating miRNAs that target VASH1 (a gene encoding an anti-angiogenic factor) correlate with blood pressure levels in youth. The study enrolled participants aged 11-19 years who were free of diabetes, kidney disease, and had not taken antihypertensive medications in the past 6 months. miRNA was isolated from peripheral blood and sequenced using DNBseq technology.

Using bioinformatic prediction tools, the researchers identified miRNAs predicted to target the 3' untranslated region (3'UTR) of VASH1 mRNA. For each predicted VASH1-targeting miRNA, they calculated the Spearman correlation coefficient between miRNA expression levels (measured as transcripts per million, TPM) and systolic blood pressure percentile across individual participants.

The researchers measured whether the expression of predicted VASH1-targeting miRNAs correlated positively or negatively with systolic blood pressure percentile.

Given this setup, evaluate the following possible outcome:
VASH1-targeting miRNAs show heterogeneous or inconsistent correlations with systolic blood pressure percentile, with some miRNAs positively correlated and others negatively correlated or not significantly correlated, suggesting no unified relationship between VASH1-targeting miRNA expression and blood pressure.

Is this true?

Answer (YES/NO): NO